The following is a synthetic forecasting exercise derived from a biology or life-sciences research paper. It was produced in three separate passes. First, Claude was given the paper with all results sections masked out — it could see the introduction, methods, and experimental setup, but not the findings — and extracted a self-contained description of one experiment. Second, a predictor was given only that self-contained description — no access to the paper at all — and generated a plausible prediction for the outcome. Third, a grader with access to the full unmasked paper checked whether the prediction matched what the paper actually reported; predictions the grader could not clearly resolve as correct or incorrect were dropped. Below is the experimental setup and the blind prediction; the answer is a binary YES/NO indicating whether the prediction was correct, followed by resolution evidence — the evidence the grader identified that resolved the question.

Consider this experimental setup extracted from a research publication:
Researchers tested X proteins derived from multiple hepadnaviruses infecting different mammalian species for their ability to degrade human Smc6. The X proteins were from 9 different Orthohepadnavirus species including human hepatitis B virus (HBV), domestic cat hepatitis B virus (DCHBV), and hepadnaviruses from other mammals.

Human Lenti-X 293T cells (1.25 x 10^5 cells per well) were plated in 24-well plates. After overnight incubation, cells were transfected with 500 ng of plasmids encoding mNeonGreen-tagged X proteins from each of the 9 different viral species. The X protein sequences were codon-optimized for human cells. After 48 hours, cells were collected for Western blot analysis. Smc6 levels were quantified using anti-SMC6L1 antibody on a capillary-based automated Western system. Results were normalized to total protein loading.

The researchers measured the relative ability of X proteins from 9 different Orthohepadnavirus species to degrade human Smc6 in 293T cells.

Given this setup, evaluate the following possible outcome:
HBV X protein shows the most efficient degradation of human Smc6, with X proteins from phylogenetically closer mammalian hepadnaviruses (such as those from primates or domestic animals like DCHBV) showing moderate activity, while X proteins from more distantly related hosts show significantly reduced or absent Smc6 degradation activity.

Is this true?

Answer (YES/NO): NO